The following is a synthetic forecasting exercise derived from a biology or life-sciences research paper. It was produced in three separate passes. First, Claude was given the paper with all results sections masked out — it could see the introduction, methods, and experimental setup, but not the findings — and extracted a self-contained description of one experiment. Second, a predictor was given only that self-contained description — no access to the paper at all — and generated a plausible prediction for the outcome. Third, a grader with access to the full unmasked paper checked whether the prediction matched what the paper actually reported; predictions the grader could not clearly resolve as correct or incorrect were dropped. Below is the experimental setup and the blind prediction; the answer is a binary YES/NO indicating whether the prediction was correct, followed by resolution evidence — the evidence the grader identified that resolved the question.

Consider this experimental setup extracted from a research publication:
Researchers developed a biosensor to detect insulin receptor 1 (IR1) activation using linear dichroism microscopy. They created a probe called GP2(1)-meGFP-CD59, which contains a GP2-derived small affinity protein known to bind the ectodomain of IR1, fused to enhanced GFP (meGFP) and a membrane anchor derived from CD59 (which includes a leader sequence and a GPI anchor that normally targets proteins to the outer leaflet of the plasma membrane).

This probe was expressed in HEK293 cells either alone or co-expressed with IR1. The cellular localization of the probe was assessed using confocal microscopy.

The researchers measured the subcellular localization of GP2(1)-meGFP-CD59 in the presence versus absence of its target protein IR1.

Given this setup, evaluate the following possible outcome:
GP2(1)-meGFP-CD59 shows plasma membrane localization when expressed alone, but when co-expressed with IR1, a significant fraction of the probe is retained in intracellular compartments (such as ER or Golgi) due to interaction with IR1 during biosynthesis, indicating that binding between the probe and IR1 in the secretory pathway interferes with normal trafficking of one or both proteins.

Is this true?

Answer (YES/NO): NO